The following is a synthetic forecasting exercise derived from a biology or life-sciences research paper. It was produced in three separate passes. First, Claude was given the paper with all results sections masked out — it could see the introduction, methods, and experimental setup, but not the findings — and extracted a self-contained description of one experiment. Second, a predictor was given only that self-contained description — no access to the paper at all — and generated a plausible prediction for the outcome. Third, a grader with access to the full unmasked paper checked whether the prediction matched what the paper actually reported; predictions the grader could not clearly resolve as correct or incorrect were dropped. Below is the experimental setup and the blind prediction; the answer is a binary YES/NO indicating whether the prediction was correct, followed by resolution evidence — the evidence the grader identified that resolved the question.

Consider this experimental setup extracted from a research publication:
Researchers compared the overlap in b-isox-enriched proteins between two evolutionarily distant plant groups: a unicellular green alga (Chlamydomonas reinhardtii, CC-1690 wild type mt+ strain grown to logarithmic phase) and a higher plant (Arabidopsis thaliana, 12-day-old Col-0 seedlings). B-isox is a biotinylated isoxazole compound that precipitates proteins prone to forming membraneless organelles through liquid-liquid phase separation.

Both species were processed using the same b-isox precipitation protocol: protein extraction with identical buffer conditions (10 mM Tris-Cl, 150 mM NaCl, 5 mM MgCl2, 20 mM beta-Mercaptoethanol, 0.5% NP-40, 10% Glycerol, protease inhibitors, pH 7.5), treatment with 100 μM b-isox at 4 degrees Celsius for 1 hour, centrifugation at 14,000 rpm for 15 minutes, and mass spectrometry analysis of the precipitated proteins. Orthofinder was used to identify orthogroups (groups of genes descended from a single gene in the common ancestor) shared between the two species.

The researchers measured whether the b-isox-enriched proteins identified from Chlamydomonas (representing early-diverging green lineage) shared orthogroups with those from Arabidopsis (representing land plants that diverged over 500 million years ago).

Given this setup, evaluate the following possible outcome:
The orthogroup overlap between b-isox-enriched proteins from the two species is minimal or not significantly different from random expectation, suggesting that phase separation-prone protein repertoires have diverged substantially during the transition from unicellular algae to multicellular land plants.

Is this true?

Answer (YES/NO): NO